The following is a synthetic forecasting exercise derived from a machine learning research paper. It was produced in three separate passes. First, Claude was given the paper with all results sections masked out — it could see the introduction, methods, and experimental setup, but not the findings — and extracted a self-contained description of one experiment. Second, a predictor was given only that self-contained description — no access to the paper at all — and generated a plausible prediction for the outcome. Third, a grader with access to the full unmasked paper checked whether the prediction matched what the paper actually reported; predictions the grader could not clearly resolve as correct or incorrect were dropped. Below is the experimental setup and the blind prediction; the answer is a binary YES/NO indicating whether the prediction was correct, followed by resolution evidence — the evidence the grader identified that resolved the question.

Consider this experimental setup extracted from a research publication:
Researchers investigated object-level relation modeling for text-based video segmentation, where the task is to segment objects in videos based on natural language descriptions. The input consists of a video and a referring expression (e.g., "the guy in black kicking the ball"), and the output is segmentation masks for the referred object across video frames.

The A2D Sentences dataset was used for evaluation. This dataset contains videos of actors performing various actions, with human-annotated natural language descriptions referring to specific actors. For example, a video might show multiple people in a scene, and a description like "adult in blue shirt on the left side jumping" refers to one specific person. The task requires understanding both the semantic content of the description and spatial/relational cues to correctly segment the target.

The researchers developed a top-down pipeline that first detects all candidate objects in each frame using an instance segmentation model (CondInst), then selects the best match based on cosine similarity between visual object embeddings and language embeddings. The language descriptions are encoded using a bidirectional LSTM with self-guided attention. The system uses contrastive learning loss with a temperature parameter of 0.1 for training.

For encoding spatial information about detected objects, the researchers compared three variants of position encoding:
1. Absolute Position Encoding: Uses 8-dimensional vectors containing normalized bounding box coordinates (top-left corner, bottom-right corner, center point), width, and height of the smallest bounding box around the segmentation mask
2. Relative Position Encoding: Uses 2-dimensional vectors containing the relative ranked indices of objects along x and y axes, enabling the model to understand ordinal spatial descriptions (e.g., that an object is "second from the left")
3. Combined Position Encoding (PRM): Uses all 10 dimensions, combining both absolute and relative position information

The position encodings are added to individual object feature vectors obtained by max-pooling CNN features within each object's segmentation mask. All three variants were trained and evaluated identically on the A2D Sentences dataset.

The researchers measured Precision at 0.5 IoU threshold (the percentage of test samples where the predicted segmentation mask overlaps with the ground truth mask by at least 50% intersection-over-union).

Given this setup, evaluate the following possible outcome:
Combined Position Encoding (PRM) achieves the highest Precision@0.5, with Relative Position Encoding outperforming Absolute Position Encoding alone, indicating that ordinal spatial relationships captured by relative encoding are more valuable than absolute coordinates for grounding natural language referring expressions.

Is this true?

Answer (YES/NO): NO